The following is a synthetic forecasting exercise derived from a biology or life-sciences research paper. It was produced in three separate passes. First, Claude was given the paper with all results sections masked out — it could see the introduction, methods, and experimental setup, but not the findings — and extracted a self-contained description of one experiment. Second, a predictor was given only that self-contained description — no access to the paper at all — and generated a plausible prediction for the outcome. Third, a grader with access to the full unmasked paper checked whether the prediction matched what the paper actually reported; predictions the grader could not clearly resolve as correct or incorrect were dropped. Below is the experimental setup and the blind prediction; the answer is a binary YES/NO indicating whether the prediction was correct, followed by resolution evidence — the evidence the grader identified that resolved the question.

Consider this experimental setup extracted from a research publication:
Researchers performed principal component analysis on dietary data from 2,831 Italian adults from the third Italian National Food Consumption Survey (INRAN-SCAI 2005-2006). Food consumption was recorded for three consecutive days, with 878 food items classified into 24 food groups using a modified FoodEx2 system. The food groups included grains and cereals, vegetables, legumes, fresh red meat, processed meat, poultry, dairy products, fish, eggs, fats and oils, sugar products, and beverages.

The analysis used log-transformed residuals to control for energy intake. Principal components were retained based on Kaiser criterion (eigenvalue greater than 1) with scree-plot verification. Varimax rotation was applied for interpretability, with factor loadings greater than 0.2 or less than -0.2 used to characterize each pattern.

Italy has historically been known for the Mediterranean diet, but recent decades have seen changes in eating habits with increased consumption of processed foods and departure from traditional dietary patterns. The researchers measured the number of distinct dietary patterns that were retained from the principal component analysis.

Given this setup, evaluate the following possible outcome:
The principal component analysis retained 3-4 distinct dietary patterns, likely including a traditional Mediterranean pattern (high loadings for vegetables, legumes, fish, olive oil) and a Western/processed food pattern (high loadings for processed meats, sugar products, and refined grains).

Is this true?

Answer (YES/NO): NO